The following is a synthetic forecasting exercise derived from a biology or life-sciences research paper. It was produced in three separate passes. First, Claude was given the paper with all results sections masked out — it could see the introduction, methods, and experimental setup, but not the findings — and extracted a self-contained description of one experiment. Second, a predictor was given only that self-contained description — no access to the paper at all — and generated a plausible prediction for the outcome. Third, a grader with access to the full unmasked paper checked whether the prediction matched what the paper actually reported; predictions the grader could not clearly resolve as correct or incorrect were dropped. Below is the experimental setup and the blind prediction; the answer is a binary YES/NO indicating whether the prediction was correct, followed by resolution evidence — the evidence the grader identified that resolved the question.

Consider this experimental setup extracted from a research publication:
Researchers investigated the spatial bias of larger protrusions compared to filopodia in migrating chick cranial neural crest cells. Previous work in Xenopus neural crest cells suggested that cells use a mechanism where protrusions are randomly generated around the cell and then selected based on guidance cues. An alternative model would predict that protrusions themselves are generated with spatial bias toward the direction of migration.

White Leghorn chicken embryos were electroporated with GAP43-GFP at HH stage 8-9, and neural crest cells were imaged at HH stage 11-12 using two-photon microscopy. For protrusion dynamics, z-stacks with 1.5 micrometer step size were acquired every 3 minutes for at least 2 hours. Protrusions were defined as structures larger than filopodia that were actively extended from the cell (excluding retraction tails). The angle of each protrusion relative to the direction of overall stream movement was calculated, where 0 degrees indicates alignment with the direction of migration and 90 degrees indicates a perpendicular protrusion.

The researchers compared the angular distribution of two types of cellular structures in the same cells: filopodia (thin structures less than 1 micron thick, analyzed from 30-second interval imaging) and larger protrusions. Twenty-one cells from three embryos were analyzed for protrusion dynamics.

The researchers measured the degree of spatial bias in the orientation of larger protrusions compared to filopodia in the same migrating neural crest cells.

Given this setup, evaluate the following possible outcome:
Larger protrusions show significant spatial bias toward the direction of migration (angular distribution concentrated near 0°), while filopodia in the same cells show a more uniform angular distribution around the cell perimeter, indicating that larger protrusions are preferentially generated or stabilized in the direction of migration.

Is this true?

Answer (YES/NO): NO